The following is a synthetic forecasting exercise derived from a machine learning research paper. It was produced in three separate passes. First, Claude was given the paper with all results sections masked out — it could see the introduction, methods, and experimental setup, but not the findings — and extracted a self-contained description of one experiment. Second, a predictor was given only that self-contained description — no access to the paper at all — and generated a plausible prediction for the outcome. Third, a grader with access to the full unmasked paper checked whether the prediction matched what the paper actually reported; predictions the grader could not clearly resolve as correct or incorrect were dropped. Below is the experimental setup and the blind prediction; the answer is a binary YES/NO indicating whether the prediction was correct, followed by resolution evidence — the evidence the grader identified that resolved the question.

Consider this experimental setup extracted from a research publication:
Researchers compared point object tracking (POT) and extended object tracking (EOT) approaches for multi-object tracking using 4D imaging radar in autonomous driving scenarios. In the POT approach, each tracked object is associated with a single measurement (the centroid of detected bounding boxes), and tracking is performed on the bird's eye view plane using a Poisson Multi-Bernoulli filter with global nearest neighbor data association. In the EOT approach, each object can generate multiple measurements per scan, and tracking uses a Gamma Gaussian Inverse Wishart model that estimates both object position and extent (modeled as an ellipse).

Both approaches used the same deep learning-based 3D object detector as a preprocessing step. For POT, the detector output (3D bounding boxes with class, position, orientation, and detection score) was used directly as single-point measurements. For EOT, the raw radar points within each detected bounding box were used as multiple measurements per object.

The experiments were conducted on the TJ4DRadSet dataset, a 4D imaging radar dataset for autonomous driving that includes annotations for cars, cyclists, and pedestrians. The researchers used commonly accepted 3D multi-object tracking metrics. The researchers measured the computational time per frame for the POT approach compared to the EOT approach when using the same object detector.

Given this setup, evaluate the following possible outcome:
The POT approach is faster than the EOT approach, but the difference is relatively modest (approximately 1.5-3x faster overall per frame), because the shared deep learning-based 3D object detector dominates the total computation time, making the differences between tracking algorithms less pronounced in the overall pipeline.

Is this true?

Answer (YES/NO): NO